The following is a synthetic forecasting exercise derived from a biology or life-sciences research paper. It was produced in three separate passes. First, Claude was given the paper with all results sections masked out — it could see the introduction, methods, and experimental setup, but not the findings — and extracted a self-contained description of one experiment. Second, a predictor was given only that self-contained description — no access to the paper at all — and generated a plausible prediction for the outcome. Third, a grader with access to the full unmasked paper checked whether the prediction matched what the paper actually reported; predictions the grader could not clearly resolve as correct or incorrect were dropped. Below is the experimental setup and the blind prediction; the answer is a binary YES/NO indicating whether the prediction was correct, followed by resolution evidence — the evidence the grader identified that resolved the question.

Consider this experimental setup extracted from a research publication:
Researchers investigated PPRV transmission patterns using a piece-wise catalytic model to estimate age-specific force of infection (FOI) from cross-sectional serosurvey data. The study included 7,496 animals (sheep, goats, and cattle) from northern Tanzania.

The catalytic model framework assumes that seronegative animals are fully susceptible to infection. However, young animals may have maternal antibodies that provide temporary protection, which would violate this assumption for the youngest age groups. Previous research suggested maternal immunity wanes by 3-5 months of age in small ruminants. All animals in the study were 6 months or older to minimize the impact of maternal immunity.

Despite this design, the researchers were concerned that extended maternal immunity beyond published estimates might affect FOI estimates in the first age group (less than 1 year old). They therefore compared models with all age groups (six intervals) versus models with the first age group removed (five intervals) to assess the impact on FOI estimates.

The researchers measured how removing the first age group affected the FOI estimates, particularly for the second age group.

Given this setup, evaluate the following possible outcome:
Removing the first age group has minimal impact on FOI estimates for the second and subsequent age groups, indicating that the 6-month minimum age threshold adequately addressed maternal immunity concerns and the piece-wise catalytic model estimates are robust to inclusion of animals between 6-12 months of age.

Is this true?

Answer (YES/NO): NO